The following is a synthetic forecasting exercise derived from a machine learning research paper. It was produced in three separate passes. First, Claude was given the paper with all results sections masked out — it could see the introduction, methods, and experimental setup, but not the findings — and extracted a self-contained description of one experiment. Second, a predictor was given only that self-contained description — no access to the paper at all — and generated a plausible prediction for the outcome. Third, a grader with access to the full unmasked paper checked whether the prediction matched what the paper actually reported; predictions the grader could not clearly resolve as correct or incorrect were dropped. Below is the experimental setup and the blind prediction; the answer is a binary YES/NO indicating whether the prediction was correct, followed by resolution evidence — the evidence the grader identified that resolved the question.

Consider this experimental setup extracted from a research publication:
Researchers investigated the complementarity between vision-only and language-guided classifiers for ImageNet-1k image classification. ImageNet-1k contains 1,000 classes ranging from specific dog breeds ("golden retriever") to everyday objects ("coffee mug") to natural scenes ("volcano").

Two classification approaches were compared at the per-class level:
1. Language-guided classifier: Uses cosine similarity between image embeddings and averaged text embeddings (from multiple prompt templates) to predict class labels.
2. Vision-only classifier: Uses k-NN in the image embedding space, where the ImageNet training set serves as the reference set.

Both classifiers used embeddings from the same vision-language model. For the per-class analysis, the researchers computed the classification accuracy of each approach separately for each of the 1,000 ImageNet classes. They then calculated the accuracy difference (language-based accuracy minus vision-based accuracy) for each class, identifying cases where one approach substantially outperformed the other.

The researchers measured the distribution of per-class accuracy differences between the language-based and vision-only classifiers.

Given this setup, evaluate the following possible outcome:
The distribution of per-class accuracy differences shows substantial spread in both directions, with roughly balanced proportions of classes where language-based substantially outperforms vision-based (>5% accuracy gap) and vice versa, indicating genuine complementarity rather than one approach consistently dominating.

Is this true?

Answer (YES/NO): YES